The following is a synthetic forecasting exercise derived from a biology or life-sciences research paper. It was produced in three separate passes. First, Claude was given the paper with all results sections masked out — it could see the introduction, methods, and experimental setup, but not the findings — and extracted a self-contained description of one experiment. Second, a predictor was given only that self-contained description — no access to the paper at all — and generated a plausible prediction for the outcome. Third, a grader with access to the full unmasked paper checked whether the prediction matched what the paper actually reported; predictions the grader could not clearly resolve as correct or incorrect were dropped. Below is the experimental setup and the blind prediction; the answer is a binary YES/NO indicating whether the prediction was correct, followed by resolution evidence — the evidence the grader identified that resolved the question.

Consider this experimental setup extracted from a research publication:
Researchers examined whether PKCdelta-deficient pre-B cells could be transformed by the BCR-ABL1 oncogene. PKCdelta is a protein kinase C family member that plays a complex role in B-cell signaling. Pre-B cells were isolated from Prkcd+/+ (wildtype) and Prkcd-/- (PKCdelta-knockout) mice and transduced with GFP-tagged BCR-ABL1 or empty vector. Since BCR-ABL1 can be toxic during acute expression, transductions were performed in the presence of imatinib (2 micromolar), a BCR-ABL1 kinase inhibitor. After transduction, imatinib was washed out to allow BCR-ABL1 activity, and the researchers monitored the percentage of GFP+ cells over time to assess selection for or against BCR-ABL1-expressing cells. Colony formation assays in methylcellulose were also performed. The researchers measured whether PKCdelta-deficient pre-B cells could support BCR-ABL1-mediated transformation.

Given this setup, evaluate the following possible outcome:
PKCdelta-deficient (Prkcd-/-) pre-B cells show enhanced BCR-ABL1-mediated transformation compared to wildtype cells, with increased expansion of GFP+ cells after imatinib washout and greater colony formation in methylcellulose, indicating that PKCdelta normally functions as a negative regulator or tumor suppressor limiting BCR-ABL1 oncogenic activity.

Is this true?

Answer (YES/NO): NO